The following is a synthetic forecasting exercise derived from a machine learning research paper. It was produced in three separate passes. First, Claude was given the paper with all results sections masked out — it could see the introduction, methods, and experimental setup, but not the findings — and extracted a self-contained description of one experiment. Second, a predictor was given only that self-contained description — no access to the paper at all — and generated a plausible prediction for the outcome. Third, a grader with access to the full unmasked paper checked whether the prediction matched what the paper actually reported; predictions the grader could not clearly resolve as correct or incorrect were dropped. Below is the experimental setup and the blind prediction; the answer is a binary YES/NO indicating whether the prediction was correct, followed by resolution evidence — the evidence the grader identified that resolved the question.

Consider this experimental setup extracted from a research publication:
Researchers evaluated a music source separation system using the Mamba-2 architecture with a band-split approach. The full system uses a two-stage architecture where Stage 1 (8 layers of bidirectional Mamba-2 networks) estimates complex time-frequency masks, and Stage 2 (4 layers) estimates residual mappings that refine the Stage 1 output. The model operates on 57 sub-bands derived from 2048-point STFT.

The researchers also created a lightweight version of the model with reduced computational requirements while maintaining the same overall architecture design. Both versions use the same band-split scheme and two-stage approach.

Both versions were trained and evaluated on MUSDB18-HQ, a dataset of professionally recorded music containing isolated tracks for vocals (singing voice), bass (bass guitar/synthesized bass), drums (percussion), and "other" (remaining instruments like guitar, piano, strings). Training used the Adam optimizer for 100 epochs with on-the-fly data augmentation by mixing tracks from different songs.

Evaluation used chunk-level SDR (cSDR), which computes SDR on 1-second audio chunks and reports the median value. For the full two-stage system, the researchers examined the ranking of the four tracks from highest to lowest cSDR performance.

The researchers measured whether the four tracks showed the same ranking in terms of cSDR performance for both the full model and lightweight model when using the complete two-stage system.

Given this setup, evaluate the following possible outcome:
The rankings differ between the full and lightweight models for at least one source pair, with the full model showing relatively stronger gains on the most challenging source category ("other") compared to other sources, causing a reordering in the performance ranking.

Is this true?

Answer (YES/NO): NO